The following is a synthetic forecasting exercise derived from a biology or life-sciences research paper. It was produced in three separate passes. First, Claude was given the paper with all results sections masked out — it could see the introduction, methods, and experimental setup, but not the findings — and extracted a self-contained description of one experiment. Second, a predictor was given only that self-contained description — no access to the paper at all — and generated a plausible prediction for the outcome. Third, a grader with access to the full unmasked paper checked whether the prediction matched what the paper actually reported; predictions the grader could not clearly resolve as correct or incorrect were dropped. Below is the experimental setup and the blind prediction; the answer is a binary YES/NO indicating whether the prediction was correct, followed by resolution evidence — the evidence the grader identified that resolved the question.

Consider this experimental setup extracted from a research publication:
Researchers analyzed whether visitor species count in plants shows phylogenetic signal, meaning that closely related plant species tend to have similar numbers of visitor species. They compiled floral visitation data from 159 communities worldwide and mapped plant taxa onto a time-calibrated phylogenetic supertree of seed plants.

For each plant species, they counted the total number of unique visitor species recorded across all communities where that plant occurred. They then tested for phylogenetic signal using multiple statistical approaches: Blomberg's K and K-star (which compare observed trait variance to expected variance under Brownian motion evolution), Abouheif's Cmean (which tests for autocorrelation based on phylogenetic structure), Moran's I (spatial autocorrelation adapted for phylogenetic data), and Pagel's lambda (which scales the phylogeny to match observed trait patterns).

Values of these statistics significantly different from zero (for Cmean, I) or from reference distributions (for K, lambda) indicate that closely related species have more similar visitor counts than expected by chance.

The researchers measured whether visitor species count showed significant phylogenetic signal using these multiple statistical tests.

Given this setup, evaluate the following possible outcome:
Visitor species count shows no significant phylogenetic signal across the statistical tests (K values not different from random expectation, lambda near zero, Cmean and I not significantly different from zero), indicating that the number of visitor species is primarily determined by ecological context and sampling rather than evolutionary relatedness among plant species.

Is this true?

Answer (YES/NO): NO